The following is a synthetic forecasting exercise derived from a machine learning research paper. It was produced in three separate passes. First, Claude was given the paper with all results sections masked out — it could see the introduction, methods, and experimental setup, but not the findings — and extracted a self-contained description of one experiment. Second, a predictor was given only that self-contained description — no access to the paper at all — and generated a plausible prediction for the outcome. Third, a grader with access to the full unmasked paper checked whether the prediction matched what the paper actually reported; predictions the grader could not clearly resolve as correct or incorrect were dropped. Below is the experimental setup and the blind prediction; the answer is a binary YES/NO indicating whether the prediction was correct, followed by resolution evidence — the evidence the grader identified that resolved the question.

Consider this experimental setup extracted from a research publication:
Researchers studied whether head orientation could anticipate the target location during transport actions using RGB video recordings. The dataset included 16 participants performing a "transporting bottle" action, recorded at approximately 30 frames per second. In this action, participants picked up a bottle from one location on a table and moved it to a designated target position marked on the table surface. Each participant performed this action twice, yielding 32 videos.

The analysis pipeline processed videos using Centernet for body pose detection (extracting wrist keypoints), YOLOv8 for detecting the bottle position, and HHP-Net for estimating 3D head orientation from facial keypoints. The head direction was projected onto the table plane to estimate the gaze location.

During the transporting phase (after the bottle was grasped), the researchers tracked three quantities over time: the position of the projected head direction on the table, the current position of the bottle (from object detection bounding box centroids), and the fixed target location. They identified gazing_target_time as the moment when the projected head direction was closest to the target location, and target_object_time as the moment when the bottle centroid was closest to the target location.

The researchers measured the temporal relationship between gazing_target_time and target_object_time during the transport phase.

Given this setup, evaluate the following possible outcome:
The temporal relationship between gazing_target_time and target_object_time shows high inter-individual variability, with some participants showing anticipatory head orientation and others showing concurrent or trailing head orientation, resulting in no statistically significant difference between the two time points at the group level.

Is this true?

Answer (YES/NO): NO